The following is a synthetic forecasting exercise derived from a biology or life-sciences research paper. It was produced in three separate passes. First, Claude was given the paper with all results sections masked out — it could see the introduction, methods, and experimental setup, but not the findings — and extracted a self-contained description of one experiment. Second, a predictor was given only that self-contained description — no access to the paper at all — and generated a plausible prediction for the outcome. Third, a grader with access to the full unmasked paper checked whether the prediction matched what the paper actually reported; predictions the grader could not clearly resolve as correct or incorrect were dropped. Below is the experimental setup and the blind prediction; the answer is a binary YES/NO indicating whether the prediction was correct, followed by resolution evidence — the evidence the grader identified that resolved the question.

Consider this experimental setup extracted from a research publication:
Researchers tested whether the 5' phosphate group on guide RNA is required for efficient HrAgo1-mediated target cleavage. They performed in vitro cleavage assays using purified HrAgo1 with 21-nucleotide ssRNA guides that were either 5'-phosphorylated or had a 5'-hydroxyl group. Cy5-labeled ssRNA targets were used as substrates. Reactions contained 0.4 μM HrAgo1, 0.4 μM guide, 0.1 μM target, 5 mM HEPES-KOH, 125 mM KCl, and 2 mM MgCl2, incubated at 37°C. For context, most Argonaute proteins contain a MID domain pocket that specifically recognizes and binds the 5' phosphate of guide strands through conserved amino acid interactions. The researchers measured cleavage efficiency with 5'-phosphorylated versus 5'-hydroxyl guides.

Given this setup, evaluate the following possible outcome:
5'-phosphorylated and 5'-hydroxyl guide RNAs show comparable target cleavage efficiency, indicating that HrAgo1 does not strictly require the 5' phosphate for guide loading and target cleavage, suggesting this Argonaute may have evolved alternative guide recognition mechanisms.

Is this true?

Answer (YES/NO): NO